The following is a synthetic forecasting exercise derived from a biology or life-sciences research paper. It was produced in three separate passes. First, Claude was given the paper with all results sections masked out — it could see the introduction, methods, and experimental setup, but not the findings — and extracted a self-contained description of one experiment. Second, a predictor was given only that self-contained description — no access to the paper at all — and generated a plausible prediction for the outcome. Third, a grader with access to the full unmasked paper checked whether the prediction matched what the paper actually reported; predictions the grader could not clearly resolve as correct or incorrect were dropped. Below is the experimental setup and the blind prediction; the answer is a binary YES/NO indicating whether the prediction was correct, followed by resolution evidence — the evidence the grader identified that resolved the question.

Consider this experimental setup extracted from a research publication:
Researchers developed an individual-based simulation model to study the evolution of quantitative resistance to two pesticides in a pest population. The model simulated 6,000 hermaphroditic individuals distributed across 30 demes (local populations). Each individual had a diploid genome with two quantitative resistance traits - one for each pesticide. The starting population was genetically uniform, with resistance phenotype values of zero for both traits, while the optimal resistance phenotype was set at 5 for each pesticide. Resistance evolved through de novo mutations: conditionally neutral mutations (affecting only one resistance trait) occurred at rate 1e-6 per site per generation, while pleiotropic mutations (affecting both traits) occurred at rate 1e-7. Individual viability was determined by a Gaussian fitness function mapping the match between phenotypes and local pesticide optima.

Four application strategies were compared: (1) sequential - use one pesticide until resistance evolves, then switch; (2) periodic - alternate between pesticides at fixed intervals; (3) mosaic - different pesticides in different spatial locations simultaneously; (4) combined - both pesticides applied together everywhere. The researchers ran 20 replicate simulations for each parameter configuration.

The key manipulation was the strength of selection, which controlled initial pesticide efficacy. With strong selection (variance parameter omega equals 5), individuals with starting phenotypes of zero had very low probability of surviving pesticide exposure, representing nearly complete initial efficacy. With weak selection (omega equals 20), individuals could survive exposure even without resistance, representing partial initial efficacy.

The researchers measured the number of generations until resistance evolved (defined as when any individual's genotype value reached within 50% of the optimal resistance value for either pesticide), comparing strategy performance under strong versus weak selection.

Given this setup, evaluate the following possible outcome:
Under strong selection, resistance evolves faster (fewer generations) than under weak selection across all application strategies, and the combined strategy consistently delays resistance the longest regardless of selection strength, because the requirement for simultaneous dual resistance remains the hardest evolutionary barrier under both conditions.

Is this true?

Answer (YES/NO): NO